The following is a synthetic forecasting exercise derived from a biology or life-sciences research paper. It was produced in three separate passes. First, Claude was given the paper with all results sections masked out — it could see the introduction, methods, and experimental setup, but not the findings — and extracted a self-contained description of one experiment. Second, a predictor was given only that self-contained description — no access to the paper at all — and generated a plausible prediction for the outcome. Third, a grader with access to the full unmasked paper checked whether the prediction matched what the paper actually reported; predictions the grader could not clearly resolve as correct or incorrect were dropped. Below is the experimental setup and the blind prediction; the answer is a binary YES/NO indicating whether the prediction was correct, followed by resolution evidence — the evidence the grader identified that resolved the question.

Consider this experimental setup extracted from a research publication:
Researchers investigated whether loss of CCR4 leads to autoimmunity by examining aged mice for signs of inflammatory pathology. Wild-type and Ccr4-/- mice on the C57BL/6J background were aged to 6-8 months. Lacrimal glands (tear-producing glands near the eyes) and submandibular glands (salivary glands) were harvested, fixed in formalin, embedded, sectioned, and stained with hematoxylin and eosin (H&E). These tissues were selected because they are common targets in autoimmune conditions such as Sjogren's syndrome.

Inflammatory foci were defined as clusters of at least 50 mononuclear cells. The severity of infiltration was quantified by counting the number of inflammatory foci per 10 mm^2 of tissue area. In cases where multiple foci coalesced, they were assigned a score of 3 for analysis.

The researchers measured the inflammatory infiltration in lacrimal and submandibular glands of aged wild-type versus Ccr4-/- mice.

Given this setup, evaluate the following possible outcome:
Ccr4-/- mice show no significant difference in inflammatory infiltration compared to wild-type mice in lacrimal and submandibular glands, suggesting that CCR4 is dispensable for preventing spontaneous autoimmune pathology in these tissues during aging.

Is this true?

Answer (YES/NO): YES